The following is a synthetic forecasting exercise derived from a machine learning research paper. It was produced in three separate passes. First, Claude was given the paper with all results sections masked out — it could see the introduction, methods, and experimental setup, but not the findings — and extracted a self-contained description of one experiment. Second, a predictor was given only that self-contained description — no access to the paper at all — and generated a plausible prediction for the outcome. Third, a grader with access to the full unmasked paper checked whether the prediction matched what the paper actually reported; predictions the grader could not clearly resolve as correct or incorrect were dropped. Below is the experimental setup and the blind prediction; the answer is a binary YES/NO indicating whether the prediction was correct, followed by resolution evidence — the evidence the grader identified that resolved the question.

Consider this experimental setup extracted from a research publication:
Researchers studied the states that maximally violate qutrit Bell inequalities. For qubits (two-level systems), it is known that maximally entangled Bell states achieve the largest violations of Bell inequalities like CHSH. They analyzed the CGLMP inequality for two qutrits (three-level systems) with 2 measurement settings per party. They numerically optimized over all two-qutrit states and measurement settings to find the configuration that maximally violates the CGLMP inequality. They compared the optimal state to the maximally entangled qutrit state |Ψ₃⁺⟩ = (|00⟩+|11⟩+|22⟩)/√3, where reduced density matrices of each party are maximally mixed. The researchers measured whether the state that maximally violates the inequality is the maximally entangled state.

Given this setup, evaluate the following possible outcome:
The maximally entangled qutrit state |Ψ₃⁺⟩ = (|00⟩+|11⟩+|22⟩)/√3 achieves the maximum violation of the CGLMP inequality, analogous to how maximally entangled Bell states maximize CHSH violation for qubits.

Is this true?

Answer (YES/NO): NO